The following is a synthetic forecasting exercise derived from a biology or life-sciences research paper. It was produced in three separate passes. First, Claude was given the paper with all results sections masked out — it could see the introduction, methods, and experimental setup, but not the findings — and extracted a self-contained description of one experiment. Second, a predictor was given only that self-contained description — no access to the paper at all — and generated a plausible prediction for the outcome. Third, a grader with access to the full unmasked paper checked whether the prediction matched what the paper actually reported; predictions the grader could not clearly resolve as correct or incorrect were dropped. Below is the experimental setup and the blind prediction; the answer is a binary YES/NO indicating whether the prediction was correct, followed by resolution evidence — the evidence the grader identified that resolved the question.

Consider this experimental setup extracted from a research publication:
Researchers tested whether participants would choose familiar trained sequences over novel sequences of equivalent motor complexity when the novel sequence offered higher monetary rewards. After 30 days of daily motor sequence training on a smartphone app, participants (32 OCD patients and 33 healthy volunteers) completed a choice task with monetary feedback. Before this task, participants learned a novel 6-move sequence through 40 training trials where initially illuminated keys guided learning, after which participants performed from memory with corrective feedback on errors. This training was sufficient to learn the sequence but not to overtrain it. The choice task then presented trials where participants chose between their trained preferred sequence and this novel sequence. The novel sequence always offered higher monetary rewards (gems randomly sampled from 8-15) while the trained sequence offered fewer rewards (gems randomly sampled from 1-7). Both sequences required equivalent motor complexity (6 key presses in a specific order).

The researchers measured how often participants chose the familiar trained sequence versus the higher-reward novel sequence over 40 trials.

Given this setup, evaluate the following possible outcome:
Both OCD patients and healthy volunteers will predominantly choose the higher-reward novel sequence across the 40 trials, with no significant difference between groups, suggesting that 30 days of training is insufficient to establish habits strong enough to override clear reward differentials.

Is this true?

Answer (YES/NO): YES